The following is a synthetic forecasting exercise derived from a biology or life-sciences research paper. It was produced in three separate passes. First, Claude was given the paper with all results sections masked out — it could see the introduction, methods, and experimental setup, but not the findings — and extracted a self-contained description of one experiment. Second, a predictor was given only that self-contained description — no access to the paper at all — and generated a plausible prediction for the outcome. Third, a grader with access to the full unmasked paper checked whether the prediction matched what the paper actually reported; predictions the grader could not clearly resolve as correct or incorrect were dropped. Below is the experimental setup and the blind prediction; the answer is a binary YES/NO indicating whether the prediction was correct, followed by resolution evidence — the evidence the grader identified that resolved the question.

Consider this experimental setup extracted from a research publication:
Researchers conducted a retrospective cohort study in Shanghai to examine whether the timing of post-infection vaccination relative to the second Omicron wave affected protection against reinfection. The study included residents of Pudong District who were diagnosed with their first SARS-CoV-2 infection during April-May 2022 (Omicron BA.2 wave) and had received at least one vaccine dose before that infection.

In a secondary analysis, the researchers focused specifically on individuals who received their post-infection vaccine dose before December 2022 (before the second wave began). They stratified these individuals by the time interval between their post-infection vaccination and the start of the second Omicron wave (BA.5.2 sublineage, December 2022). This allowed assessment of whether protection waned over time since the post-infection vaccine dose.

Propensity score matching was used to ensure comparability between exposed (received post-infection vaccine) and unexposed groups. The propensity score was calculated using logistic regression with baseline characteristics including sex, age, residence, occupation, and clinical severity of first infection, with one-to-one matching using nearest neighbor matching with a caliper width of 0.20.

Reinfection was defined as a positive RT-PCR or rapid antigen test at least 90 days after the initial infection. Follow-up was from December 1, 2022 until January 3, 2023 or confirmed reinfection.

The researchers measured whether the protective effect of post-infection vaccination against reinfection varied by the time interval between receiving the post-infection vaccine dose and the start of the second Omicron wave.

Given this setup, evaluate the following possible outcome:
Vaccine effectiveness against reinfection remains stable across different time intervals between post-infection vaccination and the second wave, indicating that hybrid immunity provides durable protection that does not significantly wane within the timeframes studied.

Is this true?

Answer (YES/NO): NO